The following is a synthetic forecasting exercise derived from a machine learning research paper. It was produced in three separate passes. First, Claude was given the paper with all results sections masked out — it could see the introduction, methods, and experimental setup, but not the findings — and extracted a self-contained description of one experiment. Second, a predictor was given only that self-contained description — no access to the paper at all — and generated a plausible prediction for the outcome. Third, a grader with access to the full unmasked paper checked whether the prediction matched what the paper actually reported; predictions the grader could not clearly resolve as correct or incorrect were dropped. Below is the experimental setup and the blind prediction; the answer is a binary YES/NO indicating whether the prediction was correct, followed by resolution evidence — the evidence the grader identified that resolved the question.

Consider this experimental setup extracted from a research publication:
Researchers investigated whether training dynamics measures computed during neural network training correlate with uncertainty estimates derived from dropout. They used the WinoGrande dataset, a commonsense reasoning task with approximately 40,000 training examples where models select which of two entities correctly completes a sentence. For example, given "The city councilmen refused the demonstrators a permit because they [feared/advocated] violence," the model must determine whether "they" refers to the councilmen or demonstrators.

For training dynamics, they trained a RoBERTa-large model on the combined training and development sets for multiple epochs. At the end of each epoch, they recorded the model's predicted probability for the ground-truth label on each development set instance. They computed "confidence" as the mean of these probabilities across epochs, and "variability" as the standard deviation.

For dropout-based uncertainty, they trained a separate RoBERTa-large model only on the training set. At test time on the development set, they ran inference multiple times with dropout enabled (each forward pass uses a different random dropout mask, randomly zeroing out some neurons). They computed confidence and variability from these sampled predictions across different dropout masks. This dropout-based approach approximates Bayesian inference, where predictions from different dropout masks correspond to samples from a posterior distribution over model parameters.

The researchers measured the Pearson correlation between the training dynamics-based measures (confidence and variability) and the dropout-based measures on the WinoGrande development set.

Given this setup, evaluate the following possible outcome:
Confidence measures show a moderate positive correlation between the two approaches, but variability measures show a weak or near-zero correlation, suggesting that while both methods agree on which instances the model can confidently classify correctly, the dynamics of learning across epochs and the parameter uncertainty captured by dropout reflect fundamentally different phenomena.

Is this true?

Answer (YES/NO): NO